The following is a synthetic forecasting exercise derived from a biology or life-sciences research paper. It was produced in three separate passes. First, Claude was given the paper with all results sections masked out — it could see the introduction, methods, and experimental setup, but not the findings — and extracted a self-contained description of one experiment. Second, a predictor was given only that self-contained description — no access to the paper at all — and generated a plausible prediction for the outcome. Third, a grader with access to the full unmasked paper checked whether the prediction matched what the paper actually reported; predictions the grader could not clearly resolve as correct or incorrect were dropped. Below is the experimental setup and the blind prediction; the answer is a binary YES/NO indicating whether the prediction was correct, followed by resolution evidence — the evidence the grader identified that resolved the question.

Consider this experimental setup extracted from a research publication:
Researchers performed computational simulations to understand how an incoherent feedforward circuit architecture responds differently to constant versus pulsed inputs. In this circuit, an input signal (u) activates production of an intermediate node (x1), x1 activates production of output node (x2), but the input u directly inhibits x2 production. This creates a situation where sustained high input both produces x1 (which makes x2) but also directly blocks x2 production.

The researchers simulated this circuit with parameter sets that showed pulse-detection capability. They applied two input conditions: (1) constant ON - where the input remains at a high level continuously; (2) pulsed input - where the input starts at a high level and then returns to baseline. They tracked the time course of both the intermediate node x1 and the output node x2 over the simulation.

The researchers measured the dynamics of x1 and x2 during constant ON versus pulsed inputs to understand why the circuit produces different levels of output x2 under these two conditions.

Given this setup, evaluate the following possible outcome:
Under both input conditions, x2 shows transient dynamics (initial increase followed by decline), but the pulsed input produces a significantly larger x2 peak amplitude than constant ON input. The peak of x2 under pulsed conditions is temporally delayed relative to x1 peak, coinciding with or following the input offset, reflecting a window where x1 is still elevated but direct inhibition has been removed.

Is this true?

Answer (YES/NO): NO